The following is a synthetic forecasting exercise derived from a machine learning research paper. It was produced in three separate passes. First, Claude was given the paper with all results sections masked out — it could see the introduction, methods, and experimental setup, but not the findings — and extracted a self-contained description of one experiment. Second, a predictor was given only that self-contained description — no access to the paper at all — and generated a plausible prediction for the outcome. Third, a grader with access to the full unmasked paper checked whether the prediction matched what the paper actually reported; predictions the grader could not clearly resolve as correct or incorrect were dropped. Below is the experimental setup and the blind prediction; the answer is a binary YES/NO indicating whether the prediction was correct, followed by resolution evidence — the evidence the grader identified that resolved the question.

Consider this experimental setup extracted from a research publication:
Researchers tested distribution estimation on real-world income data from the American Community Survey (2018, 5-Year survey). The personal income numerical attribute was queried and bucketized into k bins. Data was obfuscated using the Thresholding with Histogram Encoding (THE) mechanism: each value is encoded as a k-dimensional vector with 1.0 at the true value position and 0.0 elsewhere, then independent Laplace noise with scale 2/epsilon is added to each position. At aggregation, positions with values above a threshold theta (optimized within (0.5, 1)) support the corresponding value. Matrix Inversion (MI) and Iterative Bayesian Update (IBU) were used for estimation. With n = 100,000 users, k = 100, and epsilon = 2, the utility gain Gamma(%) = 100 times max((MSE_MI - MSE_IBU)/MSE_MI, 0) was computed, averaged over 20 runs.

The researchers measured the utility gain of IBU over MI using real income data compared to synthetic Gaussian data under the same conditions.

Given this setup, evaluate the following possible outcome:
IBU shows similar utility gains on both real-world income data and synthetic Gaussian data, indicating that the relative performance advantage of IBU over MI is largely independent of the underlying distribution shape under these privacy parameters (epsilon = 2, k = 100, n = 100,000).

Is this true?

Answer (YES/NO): NO